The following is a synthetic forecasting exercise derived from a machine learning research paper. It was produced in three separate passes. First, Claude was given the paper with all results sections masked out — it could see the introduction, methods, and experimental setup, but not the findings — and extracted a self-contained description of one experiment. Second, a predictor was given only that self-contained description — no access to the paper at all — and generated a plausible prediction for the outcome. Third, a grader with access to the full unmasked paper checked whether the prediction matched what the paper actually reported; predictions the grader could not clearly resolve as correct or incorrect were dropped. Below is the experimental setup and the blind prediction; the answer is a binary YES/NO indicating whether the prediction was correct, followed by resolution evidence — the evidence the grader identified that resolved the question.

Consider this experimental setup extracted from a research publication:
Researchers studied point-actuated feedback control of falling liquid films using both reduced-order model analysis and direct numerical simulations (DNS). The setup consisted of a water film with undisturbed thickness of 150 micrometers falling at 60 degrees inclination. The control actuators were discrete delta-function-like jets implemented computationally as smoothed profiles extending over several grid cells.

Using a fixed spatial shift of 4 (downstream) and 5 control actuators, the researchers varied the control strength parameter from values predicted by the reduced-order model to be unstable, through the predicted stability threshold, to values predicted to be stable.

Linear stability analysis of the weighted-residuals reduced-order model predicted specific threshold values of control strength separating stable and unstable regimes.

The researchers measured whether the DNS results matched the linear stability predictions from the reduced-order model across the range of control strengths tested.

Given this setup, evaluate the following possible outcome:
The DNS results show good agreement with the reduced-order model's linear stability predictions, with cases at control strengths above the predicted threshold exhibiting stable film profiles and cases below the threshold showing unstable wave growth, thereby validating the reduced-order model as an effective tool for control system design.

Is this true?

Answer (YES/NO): NO